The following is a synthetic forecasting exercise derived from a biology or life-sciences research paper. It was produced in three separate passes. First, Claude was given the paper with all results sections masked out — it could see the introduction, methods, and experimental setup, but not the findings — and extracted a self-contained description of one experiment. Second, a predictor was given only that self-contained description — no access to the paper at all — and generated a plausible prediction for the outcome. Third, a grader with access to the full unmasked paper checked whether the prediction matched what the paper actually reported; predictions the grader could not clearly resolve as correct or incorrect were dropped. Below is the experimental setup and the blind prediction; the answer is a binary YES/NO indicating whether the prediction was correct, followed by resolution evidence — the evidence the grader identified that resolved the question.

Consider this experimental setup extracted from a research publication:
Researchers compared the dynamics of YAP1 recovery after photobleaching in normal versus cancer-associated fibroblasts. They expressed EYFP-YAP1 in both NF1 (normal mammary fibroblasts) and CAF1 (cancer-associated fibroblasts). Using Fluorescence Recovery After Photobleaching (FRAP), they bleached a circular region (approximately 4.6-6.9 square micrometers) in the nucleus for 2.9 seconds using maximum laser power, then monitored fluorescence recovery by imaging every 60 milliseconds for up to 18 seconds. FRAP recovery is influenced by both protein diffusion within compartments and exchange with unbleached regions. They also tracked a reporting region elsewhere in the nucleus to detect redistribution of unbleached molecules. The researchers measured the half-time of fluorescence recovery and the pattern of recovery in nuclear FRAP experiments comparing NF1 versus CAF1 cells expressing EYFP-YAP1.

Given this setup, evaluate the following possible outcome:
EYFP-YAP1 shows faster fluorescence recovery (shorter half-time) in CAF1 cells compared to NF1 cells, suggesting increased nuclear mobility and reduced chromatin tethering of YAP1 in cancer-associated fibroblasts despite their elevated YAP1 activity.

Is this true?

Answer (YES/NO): NO